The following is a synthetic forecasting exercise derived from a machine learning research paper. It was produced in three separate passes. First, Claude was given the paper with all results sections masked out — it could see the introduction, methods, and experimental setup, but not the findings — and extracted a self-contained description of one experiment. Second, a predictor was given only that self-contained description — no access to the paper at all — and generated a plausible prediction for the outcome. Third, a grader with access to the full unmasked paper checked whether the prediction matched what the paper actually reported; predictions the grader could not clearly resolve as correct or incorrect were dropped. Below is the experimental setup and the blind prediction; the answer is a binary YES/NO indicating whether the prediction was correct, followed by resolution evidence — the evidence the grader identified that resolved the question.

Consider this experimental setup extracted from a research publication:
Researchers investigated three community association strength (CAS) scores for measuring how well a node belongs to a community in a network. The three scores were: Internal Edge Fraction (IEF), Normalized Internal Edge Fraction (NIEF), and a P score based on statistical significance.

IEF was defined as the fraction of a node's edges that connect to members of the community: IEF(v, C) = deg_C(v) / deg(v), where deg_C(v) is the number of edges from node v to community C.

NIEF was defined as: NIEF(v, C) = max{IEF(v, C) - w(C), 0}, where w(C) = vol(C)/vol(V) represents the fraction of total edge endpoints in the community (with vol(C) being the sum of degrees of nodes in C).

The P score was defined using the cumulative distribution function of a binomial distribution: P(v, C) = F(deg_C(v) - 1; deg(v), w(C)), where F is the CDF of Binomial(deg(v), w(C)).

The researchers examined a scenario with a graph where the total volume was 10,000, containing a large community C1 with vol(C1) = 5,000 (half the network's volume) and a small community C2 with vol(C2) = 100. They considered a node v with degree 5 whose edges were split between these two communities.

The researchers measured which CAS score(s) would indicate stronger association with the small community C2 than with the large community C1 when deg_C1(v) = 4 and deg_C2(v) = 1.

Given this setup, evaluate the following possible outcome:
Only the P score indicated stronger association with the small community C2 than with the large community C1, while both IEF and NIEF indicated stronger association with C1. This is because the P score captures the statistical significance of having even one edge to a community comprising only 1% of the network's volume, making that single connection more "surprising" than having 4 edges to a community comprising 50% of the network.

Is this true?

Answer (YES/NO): YES